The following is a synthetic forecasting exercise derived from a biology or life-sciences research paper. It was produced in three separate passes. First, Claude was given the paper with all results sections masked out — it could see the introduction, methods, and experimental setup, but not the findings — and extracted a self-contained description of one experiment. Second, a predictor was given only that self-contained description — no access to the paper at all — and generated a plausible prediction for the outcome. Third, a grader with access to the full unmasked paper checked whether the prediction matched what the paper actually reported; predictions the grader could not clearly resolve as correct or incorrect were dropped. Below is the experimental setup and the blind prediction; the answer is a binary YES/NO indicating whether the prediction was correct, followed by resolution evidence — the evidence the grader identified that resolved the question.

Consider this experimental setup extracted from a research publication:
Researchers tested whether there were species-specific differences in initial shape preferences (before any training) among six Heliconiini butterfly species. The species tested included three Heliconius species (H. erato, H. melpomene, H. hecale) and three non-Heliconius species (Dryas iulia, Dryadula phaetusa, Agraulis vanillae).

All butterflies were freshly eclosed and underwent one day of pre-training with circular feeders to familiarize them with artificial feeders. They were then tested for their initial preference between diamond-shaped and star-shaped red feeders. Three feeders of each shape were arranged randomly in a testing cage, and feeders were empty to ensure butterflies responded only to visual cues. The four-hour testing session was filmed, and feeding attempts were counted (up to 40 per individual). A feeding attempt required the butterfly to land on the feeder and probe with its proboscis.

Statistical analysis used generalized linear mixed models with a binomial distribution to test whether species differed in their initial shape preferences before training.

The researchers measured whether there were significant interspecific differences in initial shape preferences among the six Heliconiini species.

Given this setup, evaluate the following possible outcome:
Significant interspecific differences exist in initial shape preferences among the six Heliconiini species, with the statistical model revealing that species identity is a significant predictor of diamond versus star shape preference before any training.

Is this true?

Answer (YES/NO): NO